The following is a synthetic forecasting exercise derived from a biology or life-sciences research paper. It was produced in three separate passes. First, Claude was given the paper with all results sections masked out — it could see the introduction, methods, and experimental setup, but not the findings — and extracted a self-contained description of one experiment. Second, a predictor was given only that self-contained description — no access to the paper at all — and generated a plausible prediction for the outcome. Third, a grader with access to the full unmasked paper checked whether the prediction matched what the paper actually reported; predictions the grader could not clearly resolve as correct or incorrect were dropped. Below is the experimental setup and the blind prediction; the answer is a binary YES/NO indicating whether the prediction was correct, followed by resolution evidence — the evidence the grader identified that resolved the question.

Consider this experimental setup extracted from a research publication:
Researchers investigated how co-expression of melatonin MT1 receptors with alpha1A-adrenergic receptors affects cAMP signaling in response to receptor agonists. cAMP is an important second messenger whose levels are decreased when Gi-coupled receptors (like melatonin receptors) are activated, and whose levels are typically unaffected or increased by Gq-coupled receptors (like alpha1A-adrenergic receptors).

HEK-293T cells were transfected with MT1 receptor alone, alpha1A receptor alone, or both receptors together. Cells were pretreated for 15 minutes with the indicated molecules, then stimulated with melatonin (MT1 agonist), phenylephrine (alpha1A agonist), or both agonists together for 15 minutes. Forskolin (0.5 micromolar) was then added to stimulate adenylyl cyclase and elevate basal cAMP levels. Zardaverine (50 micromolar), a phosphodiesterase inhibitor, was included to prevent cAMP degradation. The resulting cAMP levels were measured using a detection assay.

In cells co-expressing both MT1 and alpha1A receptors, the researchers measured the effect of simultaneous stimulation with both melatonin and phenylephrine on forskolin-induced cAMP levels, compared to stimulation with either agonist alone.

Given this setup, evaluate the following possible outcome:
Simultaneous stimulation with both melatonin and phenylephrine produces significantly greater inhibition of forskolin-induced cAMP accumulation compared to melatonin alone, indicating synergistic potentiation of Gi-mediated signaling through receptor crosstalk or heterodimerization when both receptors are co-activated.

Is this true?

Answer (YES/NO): NO